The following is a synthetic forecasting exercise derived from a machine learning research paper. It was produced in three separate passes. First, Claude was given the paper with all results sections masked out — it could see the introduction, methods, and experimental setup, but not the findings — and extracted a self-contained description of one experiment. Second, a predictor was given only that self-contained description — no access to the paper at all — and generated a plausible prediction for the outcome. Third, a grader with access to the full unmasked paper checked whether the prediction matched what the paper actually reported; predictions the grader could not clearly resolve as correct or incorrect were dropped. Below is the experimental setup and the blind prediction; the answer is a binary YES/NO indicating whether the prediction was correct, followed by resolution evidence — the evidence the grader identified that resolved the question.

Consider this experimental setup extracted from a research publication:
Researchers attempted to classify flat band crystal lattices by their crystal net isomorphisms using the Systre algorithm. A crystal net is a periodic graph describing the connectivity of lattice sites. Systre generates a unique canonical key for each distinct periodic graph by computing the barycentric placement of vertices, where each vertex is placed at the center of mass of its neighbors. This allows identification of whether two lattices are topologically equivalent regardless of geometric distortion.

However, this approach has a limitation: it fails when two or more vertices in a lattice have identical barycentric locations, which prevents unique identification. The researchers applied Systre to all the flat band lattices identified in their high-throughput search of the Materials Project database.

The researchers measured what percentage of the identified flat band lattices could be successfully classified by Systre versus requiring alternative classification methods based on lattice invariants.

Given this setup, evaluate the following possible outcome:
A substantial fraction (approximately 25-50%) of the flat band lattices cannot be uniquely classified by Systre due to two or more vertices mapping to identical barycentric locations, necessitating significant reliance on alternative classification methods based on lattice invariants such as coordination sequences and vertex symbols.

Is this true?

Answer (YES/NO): YES